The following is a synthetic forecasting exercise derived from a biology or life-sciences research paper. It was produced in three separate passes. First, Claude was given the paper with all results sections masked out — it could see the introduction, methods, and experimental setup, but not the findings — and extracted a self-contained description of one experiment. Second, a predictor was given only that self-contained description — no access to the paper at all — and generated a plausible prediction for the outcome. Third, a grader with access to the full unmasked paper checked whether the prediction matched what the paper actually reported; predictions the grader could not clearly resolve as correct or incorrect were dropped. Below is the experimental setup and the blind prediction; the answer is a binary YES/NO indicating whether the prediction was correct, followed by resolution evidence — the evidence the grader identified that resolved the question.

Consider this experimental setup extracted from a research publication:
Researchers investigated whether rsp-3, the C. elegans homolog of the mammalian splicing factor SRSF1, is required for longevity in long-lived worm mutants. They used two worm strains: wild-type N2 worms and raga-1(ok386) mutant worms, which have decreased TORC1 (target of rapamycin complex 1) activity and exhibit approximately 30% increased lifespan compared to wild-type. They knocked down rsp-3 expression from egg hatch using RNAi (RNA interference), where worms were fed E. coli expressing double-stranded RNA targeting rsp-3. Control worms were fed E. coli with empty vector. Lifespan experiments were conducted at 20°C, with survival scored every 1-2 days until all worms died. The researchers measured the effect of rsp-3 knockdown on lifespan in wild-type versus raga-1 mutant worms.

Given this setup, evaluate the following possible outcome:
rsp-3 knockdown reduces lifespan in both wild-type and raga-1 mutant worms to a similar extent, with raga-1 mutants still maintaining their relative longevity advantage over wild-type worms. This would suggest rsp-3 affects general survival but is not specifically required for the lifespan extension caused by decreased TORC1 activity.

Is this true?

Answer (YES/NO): NO